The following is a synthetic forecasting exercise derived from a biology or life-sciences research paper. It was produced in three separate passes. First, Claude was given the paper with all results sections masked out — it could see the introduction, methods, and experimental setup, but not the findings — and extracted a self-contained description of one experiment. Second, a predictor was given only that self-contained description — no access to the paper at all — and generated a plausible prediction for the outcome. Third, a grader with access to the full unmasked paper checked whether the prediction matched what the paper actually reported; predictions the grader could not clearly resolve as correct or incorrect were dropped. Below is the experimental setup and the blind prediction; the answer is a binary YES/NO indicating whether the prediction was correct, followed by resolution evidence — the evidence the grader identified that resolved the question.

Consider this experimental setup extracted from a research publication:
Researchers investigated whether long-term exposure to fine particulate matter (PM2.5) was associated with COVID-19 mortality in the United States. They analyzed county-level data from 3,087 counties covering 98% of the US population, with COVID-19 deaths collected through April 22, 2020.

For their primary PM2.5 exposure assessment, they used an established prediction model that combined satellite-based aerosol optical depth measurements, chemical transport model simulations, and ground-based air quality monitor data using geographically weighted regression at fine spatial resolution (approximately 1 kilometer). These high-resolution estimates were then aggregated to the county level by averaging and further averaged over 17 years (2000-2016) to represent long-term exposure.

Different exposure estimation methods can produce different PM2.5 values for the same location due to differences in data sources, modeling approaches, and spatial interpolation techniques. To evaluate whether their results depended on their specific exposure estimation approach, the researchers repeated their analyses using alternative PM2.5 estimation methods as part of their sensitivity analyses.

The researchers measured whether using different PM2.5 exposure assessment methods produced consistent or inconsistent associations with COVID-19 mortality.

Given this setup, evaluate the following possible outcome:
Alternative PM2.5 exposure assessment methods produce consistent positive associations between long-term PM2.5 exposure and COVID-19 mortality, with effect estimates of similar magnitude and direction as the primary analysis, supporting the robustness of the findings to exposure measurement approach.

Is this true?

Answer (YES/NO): YES